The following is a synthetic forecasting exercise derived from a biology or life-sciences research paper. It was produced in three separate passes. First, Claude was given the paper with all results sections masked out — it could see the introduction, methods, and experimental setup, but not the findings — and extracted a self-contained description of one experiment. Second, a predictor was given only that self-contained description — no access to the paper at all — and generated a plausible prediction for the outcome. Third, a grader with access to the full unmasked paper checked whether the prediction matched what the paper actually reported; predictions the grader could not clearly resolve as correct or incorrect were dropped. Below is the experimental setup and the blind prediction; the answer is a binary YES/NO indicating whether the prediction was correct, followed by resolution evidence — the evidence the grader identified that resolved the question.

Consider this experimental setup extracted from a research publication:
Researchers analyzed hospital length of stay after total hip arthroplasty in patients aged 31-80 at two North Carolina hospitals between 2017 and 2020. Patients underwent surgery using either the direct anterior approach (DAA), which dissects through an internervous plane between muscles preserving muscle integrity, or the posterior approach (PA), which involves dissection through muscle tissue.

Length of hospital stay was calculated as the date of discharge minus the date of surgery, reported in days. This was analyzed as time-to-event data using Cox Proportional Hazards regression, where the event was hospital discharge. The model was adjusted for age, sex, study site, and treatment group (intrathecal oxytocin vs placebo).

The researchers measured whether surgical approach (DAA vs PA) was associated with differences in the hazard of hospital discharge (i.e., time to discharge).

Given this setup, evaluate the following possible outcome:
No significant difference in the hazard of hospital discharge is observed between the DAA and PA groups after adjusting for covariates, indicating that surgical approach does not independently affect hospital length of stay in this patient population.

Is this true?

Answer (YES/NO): YES